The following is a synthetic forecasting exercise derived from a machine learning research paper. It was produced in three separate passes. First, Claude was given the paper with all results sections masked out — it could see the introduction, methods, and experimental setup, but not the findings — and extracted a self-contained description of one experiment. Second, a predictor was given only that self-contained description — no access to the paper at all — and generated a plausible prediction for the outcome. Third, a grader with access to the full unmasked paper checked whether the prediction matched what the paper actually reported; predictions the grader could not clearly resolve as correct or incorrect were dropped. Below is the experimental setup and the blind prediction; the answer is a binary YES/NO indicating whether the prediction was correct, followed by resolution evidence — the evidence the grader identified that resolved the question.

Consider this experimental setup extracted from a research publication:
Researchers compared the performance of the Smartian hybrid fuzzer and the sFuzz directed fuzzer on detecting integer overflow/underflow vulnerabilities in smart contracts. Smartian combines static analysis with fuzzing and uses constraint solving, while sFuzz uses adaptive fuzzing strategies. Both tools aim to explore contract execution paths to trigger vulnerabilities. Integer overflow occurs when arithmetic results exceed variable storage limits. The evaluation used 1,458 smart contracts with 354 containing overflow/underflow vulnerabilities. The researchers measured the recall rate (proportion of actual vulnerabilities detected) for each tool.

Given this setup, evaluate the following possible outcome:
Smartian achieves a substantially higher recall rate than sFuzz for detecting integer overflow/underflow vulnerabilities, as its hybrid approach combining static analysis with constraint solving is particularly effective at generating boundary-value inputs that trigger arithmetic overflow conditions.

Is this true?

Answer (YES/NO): YES